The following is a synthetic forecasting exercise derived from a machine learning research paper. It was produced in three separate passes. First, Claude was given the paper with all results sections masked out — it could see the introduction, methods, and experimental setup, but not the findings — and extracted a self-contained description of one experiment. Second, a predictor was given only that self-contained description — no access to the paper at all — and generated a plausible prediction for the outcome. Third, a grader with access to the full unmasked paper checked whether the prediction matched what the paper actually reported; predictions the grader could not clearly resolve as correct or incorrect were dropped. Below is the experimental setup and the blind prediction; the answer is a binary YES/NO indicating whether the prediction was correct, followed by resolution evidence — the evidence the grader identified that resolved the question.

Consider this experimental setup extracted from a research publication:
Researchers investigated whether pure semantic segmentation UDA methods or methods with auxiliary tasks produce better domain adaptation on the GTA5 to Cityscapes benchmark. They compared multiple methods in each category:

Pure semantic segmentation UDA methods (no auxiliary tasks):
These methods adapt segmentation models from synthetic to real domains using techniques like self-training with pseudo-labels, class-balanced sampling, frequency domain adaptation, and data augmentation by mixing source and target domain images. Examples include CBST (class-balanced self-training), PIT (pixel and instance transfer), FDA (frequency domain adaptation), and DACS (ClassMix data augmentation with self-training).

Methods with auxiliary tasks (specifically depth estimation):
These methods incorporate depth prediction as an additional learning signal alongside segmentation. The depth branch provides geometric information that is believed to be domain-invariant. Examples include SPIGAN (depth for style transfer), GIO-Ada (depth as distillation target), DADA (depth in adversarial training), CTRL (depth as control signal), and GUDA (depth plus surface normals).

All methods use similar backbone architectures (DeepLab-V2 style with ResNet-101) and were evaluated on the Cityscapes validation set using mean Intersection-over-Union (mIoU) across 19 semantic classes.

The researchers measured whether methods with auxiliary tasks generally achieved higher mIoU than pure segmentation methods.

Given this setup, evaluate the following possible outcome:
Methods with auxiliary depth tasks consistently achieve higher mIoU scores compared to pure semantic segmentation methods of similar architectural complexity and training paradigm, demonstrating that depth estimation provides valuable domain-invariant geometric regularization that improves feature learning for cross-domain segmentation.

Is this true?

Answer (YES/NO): YES